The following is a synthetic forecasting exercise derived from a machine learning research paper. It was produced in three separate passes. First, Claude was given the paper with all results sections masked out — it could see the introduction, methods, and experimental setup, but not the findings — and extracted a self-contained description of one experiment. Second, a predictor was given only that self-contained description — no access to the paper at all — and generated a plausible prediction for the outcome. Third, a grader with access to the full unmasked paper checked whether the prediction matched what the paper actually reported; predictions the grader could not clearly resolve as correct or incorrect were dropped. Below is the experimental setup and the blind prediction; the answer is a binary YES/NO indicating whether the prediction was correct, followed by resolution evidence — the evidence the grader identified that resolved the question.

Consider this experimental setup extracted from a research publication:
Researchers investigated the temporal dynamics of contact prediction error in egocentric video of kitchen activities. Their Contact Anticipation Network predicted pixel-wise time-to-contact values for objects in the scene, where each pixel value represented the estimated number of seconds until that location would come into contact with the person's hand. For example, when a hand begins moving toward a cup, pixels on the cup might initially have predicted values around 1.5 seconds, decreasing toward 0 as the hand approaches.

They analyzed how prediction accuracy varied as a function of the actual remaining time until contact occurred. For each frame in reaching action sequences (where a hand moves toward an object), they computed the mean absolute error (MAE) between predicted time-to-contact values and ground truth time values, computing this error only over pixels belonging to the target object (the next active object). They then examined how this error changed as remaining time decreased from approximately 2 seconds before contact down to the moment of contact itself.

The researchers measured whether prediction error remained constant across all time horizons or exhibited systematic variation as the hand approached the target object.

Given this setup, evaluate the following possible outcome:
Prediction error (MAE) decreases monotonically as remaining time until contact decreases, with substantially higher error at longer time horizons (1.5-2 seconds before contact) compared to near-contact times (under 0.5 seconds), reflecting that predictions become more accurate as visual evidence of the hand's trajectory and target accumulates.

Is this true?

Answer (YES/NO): YES